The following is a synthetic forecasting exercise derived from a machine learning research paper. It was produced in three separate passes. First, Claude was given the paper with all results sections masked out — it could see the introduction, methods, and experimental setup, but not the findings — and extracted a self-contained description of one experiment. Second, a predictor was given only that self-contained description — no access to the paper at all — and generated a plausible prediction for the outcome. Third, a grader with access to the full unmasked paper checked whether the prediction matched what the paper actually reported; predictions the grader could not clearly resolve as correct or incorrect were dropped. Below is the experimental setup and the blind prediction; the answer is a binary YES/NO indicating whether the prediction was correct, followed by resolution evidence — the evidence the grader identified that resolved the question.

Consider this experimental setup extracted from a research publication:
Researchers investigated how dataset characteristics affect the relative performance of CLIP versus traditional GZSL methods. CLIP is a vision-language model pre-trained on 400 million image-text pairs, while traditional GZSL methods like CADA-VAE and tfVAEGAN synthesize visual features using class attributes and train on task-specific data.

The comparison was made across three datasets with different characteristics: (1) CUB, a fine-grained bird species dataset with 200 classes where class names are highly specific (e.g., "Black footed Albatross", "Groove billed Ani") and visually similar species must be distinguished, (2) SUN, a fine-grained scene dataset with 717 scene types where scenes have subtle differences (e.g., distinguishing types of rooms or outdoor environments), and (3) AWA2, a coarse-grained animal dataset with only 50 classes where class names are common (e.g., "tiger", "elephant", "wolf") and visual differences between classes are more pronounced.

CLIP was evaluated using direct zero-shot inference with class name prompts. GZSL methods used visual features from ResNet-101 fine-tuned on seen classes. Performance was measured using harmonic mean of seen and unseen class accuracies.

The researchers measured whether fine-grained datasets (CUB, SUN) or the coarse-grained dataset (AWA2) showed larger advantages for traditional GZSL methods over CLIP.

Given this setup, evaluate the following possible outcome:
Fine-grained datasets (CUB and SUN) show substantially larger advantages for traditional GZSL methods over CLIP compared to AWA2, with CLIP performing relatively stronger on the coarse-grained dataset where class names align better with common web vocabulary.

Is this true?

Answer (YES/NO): YES